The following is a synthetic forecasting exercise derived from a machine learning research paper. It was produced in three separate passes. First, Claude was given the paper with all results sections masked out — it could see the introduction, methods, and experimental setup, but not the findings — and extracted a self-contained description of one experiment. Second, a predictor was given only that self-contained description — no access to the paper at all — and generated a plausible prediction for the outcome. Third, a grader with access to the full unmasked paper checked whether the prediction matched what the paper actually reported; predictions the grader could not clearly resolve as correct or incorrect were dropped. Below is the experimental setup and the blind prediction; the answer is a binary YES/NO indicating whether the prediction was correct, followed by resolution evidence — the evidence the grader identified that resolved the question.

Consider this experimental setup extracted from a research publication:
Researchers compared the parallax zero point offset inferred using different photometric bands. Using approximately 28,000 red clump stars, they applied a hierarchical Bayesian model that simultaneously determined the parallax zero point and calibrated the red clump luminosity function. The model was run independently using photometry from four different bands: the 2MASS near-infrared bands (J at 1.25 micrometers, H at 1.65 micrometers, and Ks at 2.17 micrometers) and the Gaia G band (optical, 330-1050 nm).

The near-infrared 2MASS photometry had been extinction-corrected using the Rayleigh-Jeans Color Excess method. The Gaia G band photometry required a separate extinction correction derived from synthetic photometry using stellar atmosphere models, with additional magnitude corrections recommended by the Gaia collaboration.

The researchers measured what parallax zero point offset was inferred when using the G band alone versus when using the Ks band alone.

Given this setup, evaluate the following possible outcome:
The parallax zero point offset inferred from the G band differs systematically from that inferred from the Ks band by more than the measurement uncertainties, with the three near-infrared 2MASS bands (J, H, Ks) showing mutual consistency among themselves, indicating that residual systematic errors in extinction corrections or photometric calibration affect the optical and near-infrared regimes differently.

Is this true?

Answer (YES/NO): YES